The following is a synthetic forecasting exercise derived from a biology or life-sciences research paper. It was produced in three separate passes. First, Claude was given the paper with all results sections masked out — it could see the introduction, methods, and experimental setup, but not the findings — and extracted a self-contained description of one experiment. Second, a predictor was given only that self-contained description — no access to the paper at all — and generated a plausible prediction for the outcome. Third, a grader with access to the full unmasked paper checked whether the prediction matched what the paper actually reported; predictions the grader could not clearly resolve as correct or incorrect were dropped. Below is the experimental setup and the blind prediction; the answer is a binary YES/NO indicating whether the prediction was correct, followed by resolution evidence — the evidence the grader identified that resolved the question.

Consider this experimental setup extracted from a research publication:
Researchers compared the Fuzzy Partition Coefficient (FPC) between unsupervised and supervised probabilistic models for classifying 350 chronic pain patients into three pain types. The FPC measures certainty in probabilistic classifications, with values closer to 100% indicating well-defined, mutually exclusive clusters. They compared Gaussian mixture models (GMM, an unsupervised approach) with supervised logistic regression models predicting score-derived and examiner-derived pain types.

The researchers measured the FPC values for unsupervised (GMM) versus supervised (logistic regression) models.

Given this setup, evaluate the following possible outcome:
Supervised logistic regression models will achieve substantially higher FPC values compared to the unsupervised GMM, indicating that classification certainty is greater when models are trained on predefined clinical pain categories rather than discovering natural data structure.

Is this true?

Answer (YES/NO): NO